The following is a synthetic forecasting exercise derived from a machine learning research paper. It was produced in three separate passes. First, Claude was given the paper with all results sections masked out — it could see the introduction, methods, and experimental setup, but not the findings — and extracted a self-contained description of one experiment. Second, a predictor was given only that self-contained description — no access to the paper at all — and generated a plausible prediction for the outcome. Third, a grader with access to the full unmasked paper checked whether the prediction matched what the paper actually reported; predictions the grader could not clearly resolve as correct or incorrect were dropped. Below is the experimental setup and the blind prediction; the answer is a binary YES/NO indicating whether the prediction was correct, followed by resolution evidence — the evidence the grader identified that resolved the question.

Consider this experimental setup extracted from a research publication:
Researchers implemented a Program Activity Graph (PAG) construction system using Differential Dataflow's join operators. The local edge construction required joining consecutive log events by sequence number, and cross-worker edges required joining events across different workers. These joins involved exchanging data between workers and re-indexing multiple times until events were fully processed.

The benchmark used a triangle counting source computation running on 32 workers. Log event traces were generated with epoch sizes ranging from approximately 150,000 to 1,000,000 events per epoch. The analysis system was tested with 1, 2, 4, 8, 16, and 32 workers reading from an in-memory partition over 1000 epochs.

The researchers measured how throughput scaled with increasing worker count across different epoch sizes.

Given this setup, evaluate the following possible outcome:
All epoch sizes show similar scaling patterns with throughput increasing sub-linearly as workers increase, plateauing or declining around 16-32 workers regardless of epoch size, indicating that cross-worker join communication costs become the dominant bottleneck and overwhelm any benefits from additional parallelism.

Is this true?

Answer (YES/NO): NO